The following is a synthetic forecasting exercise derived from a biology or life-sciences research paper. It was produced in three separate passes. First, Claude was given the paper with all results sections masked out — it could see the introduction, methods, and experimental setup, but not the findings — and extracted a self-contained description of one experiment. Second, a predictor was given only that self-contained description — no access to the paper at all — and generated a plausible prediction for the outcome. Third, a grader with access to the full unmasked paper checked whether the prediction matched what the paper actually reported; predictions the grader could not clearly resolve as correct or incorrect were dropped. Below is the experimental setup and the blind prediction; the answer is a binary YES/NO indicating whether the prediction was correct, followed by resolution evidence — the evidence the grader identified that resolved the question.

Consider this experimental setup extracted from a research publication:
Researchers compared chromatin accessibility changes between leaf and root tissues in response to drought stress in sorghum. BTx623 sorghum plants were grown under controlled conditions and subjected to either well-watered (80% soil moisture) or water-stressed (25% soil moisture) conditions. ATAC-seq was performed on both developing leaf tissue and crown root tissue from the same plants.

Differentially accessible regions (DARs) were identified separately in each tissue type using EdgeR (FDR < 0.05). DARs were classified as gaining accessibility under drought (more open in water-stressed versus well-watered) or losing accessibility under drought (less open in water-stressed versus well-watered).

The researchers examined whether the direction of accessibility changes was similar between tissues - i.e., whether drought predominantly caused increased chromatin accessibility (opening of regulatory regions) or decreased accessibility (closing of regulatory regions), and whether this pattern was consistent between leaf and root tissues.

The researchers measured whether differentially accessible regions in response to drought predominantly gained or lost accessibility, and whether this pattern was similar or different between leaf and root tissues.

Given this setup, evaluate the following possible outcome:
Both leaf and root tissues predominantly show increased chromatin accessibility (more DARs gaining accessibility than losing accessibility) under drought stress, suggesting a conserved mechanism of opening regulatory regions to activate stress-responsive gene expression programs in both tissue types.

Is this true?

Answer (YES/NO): YES